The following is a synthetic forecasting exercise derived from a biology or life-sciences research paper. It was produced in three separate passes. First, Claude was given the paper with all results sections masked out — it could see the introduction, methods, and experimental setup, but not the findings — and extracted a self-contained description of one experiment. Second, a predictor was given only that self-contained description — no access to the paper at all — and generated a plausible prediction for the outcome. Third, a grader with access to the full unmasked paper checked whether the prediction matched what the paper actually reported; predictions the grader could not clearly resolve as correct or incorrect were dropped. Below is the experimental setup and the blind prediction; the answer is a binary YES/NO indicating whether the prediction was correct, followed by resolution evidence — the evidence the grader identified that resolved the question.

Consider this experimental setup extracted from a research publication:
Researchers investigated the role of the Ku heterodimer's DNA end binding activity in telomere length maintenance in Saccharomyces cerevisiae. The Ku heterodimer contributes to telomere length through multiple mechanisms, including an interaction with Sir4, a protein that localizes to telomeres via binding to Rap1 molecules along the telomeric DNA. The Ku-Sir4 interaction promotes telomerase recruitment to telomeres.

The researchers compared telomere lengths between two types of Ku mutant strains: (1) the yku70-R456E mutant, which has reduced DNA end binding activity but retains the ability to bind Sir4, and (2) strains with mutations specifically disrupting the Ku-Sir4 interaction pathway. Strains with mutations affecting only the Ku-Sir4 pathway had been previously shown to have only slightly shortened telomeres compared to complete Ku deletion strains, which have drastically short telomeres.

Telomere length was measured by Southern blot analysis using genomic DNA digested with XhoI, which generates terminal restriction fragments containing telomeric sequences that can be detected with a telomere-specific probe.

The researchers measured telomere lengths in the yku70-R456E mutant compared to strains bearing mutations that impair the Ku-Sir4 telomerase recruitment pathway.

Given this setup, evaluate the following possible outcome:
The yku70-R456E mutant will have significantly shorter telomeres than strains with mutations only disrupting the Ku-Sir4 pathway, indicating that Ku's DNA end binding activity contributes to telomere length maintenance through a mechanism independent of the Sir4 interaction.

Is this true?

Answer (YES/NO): YES